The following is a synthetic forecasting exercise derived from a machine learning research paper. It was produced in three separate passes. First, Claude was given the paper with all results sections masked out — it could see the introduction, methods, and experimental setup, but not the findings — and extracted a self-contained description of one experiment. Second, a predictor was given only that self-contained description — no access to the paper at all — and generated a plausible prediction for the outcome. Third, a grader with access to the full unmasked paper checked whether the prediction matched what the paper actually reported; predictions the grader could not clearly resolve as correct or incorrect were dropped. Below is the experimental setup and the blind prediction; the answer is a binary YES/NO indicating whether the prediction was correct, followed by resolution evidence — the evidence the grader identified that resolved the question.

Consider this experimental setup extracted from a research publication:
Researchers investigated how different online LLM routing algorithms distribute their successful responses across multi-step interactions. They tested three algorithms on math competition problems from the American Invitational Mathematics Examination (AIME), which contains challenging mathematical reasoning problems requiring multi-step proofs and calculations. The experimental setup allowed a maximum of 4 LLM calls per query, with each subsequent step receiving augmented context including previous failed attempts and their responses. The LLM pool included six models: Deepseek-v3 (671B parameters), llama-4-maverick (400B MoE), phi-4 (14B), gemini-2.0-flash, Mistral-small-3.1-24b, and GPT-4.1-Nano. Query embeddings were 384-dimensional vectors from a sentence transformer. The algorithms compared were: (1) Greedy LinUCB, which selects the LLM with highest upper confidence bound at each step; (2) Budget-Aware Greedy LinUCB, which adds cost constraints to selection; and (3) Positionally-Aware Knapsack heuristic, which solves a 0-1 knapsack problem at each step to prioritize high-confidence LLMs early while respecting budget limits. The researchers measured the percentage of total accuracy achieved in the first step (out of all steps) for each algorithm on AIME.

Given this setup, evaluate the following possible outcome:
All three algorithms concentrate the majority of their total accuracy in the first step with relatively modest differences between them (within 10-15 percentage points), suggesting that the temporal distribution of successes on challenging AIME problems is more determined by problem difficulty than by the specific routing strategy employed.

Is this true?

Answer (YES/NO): NO